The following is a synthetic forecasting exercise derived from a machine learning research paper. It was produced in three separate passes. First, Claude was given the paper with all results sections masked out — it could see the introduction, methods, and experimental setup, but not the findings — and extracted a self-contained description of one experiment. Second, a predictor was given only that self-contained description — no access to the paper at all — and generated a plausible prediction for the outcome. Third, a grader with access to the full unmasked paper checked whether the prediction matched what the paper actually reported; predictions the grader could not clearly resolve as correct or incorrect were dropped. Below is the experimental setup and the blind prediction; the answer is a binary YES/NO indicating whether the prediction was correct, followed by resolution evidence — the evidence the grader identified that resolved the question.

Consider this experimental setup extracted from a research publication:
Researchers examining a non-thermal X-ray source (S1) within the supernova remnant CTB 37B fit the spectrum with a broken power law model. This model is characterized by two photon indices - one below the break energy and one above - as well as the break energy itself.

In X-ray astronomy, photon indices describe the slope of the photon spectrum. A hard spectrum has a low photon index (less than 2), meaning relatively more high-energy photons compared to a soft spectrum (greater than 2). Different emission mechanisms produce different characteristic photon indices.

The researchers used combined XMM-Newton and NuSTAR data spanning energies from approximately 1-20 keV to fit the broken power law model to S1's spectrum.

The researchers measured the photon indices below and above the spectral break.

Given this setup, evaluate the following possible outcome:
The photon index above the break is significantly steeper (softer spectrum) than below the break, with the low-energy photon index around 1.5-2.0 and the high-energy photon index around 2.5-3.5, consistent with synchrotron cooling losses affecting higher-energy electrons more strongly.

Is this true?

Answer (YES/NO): NO